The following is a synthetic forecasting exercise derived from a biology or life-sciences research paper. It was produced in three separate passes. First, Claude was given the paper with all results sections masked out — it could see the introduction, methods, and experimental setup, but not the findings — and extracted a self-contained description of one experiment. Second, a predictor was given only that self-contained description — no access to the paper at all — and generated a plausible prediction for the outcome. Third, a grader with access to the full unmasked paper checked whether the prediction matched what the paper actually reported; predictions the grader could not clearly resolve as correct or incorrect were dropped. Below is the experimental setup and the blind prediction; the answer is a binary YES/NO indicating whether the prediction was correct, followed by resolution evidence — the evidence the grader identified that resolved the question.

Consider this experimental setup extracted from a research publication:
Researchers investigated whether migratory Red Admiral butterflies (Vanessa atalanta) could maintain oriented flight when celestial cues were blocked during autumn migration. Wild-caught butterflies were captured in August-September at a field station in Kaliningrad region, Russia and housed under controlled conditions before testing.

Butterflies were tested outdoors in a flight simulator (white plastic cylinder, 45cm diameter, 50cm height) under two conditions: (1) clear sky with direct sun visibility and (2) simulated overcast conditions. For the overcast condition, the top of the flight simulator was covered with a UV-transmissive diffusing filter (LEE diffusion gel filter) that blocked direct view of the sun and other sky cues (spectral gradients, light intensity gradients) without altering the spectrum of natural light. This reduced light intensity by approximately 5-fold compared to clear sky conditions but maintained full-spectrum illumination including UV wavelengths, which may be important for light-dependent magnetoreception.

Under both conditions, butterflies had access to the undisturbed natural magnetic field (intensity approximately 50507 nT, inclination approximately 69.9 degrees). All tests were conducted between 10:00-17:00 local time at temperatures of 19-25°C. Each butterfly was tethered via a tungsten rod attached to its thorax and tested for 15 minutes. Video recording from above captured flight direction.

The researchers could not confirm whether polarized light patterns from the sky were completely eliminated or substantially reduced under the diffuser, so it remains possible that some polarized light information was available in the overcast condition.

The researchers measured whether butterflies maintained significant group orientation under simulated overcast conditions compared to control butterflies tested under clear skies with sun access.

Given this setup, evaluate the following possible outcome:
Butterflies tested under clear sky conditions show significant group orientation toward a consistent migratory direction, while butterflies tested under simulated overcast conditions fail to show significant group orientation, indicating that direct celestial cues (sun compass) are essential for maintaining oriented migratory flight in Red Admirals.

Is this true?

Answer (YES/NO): YES